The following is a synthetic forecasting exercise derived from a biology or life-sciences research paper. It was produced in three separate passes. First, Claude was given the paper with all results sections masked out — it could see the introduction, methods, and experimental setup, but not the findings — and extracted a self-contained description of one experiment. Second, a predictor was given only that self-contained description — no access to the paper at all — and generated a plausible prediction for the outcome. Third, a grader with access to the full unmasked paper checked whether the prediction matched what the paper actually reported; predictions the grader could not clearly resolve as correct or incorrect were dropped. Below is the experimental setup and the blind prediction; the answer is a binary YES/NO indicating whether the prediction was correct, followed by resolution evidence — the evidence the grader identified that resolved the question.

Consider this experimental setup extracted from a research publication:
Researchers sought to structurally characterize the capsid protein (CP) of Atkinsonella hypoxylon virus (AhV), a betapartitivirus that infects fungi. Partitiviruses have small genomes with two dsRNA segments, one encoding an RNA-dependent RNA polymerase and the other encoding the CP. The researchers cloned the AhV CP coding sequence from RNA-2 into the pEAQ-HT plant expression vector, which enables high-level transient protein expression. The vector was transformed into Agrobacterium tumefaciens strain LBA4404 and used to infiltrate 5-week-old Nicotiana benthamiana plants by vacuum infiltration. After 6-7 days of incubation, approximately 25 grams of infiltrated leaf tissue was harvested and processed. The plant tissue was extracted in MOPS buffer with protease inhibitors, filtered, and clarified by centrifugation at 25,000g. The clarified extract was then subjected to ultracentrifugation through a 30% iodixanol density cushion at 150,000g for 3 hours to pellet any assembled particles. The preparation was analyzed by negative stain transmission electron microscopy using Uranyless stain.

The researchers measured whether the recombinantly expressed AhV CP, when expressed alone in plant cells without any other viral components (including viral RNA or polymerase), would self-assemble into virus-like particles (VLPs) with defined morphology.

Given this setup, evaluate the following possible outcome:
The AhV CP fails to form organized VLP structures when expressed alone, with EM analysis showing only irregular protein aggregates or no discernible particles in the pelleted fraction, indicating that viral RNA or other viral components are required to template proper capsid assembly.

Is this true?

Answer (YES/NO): NO